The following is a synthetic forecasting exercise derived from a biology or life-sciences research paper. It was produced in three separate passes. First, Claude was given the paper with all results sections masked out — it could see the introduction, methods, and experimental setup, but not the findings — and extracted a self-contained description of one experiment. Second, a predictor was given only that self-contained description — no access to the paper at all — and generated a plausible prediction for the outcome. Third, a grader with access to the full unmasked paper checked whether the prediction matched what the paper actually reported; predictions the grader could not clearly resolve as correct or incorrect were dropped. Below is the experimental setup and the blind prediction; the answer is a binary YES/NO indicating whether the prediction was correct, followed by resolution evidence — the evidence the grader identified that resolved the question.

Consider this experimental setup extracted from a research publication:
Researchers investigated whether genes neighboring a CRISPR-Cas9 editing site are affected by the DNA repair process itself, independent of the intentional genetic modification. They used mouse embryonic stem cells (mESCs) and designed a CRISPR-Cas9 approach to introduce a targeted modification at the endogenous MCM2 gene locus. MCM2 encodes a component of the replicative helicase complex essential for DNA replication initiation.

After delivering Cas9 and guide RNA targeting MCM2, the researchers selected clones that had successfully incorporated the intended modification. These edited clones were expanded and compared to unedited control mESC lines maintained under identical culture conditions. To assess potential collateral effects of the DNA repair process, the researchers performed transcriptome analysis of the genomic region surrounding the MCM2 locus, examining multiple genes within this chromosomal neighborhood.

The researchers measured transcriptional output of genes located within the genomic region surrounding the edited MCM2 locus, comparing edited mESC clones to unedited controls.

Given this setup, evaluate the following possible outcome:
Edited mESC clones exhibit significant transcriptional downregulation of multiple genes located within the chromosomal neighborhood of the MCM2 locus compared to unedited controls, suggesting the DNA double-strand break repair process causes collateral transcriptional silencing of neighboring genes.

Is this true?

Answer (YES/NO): NO